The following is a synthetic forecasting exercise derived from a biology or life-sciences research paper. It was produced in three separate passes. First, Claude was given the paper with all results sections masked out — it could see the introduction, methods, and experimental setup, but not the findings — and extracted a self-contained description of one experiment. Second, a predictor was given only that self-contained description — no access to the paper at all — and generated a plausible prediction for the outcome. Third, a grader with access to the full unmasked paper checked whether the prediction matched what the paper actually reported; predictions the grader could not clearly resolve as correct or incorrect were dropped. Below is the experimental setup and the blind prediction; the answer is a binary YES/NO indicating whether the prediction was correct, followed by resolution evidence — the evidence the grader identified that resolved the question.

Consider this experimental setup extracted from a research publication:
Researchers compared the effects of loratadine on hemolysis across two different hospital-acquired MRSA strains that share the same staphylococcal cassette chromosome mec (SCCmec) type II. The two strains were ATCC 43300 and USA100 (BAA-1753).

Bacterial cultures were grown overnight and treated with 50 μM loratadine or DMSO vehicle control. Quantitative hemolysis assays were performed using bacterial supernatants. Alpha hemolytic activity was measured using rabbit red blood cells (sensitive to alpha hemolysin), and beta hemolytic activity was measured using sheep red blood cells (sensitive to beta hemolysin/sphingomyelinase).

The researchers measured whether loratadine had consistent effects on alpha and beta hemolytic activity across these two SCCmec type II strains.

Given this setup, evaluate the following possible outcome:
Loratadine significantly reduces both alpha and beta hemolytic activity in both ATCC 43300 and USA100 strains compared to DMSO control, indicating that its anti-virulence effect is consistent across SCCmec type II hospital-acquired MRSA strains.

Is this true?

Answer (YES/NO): NO